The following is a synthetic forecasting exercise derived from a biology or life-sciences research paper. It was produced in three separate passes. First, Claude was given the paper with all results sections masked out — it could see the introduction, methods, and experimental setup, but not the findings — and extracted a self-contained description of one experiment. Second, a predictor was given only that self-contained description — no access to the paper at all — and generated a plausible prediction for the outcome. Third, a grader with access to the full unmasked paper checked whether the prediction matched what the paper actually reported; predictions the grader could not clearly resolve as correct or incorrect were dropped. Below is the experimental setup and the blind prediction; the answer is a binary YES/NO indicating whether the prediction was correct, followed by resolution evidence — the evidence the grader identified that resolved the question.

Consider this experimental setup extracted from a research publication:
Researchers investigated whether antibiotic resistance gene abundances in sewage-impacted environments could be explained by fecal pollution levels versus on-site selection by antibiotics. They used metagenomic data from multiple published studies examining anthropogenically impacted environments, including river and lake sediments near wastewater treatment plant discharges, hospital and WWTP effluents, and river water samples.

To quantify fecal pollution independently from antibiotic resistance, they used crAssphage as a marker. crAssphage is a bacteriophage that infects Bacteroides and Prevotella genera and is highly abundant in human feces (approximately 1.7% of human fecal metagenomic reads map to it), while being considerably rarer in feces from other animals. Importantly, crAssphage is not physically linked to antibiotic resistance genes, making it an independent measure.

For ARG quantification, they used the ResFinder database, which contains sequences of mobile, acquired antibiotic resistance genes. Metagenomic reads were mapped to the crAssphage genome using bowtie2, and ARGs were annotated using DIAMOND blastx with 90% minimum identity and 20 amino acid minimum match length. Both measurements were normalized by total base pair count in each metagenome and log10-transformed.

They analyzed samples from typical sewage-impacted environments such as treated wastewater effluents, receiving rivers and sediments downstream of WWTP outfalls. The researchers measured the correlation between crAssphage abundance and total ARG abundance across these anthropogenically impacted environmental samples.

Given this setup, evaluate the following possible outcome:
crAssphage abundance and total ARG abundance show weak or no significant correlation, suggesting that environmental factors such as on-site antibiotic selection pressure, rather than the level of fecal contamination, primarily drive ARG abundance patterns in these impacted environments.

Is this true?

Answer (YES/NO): NO